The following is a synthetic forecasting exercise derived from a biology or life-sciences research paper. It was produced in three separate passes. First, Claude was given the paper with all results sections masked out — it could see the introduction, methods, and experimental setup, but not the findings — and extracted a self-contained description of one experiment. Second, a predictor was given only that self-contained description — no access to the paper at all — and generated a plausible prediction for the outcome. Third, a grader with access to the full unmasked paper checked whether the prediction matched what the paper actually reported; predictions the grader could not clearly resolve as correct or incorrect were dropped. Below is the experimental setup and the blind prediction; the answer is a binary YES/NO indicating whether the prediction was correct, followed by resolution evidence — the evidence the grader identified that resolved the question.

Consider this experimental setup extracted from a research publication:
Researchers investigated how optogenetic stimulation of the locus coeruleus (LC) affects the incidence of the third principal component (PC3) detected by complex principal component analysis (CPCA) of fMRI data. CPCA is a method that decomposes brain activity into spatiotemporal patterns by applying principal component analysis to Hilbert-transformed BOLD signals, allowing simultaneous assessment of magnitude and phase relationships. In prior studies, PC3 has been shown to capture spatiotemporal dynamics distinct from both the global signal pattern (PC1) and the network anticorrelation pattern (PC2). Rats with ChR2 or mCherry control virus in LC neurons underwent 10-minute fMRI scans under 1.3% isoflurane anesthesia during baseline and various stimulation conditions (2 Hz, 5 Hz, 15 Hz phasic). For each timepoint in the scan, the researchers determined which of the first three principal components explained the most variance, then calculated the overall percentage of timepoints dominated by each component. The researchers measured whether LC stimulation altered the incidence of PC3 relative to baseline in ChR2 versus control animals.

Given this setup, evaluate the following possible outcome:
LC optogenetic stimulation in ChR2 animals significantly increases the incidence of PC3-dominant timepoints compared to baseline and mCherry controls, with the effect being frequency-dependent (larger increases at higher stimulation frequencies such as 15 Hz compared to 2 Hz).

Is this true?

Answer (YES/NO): NO